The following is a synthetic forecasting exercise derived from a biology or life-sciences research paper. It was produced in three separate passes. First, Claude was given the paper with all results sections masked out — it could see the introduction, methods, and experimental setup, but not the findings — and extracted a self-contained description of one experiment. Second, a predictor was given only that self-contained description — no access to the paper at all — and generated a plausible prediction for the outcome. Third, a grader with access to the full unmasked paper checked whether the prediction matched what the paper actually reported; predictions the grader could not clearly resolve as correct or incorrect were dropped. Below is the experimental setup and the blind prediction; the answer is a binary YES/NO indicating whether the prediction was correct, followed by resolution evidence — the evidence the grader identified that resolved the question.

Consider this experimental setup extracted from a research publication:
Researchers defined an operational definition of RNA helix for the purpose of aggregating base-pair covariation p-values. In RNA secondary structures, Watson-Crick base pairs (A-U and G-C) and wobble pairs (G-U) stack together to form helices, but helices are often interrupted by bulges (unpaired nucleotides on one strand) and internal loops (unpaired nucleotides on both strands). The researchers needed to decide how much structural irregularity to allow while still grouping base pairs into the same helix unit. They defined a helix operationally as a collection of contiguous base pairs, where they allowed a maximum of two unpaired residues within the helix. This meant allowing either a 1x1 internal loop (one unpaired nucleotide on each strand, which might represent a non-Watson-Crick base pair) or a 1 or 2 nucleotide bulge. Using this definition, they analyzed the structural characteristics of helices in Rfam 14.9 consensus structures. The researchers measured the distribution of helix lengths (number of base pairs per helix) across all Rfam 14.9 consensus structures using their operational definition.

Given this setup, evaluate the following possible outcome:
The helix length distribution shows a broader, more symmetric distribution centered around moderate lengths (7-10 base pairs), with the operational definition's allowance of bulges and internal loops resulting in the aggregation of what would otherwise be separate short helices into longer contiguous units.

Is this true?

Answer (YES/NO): NO